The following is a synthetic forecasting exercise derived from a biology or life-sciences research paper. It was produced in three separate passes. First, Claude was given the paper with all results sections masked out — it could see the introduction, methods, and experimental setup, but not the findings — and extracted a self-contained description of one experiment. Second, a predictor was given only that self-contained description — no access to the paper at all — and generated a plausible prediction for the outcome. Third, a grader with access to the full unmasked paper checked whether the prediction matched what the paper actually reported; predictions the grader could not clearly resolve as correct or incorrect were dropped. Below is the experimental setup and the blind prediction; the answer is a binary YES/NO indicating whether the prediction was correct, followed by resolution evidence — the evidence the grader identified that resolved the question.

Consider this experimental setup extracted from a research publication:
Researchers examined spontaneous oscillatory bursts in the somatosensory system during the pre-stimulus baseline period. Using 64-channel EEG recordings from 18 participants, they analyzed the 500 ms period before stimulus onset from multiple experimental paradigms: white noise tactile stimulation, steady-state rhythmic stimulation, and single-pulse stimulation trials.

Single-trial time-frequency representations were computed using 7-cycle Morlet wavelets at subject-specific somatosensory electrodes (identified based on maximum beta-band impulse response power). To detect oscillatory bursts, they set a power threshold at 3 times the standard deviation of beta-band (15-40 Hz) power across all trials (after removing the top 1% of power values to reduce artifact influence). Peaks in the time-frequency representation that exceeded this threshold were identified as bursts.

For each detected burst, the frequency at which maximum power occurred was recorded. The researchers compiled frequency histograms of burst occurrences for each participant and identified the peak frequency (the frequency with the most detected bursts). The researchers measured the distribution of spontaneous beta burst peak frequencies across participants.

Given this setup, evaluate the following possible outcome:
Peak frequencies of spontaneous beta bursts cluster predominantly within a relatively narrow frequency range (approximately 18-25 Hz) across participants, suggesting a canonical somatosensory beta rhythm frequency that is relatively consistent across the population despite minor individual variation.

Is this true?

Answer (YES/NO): NO